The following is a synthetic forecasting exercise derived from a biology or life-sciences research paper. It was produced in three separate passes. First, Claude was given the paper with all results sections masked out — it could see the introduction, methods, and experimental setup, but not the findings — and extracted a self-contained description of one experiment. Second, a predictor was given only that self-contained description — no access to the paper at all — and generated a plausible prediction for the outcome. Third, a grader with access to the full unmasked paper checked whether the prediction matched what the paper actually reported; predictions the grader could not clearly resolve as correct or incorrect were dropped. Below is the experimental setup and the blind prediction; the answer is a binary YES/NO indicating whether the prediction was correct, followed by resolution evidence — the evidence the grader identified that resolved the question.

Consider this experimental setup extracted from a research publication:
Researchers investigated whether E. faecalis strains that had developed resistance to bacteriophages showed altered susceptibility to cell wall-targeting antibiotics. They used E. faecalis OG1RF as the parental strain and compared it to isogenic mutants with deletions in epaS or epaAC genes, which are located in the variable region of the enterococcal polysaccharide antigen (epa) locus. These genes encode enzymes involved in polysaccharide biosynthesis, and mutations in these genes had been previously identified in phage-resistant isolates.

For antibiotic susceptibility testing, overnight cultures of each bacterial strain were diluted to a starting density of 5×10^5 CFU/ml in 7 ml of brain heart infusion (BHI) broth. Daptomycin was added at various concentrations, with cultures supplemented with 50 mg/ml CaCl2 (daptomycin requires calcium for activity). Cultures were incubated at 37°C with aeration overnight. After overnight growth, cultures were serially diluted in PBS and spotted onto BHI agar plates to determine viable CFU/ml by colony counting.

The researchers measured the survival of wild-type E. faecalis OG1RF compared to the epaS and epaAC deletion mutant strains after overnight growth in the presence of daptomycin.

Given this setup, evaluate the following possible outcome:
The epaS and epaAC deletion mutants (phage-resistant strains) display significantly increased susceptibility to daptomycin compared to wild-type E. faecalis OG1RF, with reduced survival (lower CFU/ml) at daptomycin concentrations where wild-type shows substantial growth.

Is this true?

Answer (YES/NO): YES